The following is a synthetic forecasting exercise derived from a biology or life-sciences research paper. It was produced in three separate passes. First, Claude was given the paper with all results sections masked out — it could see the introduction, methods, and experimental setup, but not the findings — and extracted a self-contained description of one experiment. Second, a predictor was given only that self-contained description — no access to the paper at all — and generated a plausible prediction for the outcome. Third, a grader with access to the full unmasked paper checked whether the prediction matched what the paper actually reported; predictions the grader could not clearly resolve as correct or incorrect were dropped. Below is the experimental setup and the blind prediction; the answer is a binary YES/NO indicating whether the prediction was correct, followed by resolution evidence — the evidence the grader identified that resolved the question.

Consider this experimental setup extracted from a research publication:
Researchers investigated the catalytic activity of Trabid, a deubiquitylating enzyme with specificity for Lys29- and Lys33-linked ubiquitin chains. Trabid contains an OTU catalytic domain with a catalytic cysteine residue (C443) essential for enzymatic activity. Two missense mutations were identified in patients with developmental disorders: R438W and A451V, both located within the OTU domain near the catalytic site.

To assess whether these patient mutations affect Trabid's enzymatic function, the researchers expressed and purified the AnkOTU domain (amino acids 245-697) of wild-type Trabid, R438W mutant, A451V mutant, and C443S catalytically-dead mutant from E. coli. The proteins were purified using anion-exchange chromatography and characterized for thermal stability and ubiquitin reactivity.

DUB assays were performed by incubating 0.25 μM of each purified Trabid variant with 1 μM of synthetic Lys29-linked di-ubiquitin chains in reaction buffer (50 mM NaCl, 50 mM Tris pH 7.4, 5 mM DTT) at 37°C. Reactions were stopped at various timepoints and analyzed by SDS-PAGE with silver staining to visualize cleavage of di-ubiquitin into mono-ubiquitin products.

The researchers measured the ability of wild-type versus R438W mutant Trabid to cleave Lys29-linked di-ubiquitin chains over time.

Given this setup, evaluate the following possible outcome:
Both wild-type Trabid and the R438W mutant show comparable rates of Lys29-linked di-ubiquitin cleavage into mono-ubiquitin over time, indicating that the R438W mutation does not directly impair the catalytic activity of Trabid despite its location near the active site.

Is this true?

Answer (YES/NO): NO